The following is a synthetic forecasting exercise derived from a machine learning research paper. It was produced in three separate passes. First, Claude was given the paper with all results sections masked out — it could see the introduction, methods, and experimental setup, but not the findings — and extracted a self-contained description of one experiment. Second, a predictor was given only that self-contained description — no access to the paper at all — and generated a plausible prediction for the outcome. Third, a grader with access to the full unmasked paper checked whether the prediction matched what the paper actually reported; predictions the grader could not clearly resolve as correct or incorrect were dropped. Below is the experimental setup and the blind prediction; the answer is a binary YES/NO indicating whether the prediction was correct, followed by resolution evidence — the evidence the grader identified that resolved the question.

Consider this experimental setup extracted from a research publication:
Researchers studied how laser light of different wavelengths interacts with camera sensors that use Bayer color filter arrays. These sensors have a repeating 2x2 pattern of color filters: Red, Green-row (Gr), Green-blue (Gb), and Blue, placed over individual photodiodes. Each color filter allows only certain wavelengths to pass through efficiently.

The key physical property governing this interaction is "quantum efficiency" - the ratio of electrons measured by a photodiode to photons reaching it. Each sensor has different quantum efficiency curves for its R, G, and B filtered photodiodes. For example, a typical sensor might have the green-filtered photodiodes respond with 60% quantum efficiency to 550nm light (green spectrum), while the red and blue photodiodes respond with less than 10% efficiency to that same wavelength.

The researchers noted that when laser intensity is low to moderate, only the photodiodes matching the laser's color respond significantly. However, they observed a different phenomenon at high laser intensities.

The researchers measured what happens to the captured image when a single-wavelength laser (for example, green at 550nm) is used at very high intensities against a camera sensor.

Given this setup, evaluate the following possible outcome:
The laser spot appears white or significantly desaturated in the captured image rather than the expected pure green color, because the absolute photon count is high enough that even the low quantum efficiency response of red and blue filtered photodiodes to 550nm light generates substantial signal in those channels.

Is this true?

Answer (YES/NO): YES